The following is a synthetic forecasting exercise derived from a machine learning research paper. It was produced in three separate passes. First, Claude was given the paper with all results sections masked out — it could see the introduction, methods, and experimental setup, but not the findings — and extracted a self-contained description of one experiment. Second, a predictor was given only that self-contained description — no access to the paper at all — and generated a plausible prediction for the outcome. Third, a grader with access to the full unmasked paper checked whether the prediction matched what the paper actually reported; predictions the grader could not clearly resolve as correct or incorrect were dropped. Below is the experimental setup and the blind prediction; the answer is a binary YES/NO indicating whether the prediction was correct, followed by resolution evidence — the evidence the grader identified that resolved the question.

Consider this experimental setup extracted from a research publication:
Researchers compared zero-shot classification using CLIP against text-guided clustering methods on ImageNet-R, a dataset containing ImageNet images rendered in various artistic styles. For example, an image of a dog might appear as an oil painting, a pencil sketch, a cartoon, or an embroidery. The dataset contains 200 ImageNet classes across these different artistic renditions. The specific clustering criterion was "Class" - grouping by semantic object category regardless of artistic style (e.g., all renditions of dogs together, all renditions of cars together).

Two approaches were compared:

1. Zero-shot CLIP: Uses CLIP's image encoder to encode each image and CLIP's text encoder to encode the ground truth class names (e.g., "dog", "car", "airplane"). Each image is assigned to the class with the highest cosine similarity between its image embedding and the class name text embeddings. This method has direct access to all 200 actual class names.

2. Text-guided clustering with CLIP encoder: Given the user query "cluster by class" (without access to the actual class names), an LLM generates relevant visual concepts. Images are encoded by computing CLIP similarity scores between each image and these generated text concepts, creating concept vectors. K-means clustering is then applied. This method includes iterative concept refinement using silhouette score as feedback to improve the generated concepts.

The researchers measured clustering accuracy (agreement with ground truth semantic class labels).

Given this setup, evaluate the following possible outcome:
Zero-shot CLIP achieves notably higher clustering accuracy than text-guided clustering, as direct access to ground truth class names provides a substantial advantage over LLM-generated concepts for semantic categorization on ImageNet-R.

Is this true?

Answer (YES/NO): NO